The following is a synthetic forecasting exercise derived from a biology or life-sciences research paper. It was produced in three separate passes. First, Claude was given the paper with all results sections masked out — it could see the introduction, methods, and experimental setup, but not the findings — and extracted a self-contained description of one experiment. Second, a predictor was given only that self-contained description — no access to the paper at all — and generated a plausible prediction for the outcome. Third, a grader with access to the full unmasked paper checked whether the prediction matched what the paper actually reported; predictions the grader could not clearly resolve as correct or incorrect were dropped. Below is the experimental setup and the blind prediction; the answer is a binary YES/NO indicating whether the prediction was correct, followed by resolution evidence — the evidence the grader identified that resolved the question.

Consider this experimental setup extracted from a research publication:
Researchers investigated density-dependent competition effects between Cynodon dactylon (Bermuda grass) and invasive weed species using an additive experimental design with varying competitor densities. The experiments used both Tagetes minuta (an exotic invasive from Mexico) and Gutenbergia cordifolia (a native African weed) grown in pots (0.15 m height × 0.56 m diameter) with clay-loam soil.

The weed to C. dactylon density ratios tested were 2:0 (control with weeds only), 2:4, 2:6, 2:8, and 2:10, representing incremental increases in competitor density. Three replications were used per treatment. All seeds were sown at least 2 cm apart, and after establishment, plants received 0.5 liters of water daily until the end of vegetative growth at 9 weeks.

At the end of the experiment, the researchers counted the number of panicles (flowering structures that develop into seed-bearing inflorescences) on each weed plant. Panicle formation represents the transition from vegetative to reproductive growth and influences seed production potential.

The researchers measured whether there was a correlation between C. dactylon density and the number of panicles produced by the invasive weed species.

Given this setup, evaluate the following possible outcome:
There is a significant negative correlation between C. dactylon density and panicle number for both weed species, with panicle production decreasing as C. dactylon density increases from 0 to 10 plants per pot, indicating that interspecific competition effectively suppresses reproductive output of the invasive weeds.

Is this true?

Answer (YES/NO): YES